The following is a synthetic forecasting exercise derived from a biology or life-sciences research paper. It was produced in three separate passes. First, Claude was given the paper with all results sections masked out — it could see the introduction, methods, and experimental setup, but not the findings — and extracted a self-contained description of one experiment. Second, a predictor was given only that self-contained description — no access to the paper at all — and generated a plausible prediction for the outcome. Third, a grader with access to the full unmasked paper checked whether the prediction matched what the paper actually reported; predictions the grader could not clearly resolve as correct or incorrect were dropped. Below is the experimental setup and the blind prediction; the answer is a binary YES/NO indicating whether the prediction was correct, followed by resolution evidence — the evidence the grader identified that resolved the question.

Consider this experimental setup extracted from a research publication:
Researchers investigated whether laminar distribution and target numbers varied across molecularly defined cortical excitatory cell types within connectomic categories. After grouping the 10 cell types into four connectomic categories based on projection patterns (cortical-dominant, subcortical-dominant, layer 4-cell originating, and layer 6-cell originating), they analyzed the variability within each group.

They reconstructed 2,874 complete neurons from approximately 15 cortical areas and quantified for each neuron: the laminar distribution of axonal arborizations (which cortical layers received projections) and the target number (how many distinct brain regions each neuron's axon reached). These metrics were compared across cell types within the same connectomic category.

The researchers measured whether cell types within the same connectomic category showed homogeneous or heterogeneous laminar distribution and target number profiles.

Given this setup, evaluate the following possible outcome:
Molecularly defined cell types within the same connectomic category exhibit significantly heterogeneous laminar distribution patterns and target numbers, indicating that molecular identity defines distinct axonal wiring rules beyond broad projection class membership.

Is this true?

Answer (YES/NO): YES